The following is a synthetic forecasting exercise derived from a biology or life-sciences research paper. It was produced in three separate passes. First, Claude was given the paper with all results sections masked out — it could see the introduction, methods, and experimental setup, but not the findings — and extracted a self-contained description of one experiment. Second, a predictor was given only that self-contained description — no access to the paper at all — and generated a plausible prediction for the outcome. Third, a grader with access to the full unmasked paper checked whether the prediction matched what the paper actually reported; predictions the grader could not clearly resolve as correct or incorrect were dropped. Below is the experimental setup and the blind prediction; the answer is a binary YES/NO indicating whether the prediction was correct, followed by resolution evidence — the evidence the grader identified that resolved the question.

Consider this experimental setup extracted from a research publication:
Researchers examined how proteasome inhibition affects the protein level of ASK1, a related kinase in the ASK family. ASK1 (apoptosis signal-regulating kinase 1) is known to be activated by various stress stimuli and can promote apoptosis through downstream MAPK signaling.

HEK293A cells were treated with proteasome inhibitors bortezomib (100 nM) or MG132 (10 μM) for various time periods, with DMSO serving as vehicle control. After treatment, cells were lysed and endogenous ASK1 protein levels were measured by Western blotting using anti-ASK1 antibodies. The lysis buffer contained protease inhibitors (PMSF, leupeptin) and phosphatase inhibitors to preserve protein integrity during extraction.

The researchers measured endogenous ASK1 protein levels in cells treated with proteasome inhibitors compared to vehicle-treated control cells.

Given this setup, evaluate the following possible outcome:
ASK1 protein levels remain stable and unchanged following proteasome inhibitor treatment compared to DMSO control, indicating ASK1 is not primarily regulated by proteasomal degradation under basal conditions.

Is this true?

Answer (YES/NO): NO